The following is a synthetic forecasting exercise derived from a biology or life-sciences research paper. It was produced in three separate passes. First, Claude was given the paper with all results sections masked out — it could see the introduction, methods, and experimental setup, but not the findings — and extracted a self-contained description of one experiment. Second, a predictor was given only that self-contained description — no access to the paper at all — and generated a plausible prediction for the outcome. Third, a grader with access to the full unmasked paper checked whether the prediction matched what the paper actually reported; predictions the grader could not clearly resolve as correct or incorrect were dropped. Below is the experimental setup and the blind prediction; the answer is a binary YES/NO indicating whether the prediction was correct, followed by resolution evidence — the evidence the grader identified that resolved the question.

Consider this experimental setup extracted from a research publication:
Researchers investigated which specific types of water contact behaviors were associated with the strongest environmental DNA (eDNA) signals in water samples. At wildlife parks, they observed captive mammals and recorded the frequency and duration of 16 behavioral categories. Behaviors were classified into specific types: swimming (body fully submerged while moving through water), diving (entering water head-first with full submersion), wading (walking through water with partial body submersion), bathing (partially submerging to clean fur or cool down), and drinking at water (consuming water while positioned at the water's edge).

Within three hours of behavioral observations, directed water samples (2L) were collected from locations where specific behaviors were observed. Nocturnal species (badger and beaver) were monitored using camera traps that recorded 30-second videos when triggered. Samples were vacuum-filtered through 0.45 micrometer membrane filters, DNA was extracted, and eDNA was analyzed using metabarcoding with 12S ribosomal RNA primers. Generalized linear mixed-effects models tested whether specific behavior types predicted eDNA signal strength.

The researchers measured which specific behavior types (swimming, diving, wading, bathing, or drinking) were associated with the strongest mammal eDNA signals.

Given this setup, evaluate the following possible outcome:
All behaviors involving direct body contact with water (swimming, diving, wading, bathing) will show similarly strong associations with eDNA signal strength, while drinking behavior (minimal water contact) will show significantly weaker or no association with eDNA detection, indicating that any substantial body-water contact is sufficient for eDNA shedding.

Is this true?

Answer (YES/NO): NO